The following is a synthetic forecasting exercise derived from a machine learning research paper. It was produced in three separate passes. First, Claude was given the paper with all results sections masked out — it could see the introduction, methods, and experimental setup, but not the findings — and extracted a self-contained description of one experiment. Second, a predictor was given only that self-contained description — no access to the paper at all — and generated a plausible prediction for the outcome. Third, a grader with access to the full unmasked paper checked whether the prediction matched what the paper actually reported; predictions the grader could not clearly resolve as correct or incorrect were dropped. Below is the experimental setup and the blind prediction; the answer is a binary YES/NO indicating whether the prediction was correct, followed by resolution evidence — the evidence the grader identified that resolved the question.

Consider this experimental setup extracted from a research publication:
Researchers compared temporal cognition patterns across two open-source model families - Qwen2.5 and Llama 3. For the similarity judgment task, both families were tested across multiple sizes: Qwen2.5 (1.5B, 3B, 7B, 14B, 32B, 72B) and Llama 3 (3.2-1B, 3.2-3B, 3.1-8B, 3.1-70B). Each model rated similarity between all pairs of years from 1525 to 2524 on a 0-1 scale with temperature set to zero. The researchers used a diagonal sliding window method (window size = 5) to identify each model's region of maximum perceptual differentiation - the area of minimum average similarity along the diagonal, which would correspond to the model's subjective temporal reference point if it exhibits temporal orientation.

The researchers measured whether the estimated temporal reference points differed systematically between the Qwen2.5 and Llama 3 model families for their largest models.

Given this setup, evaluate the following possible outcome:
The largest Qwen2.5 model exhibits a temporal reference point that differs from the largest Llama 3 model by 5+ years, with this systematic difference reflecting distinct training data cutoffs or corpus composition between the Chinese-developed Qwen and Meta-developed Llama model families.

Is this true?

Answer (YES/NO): NO